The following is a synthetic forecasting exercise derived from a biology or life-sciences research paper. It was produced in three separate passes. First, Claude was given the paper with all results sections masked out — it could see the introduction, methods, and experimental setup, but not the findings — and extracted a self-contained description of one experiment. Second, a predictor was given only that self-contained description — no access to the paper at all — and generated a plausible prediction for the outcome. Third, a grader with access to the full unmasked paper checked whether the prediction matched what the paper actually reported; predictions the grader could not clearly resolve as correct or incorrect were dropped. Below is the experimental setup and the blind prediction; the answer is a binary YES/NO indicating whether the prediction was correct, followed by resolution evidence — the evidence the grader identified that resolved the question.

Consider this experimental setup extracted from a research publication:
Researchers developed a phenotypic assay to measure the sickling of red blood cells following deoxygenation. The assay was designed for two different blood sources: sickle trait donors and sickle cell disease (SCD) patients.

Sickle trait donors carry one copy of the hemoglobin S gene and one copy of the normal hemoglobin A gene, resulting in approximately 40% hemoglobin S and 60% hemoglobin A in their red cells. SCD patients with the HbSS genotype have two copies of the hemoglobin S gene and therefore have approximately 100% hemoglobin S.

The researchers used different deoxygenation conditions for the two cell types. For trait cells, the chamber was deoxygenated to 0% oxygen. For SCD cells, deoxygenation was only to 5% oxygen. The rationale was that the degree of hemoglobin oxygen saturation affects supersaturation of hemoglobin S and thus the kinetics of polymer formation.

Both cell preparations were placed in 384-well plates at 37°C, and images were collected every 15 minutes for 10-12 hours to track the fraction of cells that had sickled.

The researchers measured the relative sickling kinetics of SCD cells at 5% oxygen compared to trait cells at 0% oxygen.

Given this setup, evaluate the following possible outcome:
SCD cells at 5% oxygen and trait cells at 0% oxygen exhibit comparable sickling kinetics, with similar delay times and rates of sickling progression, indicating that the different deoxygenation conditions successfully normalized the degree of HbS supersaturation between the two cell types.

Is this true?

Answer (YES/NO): NO